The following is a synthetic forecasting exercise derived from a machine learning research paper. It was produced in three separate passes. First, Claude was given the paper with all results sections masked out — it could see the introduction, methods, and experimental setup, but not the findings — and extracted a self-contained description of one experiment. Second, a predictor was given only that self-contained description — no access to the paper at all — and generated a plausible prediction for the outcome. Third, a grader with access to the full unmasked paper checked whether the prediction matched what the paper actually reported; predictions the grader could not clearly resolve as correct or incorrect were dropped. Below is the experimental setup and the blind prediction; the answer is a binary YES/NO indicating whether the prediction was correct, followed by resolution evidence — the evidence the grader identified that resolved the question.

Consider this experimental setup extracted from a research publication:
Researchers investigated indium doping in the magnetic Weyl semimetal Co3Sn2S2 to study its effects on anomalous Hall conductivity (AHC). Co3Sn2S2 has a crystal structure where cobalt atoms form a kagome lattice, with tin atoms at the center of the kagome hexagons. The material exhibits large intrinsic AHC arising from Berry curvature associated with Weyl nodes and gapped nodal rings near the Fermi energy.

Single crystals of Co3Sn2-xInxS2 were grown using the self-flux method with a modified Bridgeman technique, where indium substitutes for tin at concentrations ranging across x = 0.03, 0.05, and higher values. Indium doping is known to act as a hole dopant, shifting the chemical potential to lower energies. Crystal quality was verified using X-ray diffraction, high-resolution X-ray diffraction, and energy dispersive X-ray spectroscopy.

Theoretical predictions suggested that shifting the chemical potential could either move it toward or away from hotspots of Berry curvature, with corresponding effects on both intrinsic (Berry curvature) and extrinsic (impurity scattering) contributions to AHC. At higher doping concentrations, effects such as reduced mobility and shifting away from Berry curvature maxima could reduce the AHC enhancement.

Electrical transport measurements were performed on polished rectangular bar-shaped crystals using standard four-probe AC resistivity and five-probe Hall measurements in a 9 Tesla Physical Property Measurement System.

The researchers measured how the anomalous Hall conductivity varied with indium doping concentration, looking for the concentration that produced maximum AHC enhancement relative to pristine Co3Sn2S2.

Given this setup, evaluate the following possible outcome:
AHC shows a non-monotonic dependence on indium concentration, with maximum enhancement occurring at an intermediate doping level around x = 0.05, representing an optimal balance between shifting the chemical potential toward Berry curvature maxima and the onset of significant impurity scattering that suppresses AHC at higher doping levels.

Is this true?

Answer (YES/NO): YES